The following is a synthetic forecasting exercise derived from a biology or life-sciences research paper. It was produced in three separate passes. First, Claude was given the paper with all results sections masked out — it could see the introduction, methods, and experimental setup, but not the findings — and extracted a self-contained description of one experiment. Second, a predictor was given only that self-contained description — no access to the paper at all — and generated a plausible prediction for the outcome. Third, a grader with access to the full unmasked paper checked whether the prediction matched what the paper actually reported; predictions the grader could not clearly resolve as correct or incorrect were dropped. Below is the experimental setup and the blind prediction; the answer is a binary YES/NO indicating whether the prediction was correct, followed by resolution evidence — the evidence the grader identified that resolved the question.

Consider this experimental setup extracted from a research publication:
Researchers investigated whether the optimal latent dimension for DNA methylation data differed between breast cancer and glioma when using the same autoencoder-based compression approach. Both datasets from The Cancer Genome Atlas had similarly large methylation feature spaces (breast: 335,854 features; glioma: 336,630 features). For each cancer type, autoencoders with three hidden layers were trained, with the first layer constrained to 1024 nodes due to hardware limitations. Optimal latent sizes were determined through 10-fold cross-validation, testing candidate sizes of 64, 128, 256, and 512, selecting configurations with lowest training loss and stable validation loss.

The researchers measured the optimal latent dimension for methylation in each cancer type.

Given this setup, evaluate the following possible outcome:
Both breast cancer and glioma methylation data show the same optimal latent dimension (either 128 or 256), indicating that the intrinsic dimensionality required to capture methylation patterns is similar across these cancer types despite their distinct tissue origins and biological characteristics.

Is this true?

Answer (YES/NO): YES